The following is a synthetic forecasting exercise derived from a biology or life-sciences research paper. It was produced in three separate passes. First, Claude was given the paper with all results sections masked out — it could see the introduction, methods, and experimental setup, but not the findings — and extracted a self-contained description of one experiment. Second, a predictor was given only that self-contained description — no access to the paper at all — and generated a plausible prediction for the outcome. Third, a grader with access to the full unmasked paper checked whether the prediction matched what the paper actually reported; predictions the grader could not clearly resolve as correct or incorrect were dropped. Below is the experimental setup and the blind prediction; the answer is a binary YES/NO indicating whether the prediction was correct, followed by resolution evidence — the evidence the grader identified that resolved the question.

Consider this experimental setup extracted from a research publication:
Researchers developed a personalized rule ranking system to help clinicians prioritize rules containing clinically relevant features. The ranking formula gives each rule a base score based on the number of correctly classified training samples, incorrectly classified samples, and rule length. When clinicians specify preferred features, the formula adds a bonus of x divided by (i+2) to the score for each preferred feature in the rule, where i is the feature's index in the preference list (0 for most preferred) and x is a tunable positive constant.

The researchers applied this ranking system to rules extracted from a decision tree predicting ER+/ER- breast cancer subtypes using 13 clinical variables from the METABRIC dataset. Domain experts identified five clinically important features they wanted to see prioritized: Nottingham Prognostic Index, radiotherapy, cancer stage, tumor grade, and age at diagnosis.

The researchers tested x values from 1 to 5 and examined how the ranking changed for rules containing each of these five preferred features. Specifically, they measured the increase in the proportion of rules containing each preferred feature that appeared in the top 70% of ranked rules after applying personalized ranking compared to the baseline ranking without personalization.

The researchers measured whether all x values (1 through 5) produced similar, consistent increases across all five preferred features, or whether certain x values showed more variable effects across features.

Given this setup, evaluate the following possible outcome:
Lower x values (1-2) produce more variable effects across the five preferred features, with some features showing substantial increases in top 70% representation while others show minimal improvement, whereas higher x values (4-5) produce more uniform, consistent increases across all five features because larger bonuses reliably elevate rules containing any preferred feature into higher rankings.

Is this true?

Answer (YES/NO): YES